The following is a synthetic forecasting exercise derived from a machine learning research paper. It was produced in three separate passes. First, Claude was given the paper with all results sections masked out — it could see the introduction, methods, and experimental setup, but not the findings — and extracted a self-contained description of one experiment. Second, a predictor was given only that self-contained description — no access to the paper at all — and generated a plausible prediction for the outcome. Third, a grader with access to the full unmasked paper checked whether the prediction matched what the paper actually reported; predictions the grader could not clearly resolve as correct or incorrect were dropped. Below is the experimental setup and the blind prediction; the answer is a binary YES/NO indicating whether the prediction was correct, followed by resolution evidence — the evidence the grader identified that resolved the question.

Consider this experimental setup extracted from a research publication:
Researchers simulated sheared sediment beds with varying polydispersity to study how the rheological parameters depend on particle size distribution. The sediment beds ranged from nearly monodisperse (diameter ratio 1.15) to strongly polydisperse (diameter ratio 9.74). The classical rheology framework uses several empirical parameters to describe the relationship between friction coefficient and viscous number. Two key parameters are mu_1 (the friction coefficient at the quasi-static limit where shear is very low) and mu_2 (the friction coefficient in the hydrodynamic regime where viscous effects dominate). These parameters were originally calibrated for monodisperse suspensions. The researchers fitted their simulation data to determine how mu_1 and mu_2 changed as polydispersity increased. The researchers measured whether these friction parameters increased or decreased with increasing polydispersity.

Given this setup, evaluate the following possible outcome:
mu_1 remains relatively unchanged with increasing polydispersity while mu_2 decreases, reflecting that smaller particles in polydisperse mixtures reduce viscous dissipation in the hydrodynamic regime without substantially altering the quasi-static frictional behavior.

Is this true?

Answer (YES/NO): NO